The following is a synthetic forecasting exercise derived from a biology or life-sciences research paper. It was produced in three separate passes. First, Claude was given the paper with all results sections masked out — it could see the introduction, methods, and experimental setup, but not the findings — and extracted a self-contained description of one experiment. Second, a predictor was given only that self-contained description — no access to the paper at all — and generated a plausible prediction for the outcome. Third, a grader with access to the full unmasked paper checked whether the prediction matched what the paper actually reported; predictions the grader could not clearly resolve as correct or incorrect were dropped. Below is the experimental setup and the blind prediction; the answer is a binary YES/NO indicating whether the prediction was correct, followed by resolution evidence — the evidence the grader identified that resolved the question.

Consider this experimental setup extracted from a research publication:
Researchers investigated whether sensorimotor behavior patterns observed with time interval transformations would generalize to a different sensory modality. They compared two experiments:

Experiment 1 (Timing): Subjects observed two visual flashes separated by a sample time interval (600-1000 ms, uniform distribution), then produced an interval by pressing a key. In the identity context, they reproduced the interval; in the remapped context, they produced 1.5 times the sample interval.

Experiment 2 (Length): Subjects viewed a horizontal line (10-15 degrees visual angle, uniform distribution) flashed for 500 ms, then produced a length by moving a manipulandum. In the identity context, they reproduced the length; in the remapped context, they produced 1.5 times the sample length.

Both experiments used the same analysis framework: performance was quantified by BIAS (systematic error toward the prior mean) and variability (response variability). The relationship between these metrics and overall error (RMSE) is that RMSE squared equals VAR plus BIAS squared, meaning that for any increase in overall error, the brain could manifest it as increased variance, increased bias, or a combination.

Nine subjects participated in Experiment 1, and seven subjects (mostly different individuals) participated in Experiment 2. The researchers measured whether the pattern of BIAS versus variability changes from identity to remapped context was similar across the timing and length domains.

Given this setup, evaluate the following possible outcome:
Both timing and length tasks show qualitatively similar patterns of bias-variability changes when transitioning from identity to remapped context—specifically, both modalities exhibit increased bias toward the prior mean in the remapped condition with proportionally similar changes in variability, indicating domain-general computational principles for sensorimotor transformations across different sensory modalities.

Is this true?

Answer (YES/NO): YES